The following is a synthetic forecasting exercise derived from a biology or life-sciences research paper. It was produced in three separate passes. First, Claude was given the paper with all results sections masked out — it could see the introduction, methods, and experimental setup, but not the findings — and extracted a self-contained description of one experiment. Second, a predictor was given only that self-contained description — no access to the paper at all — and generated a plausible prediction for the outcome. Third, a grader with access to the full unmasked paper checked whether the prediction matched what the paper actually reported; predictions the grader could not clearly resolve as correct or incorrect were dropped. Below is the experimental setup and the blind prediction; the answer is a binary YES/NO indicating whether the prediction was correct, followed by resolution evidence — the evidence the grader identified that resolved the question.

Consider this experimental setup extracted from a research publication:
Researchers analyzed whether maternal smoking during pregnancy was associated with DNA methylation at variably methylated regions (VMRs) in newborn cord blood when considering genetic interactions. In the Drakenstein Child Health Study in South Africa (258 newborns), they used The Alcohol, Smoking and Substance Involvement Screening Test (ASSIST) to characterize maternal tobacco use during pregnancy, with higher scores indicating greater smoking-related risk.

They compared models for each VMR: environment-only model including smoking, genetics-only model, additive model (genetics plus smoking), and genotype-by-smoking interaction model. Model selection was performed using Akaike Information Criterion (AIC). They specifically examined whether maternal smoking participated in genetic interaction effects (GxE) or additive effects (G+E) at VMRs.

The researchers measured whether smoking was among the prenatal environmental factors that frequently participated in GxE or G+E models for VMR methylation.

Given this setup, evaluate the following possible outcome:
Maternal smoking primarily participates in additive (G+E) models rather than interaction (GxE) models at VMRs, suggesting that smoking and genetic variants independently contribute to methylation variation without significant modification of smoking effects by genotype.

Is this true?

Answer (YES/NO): NO